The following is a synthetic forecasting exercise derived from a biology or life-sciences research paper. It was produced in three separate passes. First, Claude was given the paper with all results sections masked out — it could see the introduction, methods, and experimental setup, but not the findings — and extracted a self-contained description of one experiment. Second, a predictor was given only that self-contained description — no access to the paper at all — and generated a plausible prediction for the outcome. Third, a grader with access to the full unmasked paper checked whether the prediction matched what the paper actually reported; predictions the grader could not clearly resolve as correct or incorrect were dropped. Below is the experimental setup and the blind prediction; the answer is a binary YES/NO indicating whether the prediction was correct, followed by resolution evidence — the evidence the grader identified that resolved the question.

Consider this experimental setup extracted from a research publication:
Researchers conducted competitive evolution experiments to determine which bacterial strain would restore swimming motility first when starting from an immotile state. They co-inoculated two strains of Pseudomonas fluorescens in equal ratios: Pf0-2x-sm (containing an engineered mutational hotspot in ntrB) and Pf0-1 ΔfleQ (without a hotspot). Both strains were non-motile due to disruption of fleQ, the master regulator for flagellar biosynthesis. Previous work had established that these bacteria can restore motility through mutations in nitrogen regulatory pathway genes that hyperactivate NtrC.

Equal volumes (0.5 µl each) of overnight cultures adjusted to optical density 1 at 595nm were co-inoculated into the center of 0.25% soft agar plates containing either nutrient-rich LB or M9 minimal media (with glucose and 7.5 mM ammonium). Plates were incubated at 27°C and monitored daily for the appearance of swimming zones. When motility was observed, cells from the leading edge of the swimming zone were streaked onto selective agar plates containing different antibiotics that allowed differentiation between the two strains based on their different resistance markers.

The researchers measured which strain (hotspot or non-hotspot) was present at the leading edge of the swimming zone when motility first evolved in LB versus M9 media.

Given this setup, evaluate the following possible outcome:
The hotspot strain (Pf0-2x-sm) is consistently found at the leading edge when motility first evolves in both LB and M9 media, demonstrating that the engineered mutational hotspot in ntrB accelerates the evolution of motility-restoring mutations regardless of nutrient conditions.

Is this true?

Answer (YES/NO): YES